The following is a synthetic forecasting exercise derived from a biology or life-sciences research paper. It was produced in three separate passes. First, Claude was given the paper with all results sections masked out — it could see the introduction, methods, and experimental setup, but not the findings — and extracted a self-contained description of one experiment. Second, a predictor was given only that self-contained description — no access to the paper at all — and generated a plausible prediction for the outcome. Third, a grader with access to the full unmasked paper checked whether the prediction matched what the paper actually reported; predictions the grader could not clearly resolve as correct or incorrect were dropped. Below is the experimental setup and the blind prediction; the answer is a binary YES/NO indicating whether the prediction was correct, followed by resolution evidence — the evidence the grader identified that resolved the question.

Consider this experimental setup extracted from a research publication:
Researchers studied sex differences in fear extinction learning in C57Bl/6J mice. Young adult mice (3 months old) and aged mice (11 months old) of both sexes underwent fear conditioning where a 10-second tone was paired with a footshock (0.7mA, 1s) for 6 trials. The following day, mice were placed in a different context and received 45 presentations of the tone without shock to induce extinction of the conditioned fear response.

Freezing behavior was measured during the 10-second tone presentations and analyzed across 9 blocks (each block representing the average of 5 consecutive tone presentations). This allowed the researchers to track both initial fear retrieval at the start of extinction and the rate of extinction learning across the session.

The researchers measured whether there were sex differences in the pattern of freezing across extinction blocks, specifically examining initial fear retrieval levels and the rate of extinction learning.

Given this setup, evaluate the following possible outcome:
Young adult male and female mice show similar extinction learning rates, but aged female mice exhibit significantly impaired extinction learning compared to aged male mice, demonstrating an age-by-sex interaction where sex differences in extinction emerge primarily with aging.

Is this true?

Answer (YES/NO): NO